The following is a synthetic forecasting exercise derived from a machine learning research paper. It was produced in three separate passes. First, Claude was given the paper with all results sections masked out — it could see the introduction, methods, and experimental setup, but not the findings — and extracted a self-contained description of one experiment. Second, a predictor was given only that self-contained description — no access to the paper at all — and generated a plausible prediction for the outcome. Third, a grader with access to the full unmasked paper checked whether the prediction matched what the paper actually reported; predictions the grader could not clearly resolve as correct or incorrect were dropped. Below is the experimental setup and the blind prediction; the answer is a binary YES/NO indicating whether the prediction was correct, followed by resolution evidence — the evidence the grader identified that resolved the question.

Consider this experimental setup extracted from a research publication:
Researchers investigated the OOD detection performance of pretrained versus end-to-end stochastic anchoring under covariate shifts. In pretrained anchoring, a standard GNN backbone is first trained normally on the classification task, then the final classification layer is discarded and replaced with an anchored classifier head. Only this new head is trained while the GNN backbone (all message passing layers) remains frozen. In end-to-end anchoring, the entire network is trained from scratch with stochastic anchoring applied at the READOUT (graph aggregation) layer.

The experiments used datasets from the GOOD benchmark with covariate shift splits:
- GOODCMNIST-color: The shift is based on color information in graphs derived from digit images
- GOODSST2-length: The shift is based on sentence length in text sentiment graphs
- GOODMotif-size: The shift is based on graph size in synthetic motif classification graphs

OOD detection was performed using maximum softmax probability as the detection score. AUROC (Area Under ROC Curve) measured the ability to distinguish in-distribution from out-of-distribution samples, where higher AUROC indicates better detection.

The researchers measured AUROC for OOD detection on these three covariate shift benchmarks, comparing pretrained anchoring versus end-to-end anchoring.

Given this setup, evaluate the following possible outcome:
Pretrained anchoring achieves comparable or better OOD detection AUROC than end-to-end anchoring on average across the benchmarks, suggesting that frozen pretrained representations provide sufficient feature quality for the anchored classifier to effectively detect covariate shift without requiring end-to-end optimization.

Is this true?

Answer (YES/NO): YES